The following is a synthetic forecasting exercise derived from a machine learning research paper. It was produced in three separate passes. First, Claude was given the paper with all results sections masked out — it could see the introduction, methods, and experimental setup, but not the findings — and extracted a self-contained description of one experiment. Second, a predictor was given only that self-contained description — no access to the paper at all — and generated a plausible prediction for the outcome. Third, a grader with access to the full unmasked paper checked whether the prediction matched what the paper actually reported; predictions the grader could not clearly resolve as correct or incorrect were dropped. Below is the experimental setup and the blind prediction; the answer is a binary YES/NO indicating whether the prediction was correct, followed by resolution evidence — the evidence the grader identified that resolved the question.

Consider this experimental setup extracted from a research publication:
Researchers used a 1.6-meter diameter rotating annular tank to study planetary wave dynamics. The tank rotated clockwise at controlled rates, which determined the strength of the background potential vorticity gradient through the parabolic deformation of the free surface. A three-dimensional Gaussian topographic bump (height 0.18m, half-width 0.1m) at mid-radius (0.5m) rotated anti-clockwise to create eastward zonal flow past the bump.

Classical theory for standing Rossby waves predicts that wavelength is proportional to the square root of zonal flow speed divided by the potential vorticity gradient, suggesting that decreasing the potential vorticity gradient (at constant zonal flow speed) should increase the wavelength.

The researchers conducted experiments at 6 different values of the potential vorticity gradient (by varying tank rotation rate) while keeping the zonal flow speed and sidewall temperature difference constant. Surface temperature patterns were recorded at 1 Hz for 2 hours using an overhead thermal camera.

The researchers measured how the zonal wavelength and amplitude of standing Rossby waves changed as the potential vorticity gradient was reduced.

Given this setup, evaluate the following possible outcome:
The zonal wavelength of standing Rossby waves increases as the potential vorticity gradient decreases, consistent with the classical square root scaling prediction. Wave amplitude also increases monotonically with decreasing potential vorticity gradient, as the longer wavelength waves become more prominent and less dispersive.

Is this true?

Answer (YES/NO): NO